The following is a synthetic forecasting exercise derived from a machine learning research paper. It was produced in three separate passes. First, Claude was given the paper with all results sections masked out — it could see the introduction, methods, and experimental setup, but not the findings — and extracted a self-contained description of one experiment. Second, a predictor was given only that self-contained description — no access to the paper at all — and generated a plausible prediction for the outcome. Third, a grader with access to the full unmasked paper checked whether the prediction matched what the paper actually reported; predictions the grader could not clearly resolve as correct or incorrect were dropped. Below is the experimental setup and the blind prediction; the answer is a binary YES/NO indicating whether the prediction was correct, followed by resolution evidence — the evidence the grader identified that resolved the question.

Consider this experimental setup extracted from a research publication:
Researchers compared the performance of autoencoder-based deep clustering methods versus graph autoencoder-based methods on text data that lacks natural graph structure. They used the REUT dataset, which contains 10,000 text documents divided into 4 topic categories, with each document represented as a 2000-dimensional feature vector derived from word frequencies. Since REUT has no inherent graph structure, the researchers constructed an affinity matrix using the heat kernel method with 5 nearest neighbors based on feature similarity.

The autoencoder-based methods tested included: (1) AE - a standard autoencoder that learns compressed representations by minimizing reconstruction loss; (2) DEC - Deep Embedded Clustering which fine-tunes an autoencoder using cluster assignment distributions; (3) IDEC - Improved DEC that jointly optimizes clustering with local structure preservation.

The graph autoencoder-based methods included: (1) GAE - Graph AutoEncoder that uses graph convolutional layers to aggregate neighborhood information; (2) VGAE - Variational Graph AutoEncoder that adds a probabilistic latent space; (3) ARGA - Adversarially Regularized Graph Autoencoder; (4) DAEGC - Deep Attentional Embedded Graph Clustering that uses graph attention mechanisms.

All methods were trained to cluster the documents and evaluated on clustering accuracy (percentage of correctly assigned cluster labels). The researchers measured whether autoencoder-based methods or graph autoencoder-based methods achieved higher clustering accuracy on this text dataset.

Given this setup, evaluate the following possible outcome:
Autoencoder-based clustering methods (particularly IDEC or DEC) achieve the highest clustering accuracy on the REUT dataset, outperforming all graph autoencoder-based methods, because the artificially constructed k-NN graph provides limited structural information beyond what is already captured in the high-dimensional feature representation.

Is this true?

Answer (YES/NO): YES